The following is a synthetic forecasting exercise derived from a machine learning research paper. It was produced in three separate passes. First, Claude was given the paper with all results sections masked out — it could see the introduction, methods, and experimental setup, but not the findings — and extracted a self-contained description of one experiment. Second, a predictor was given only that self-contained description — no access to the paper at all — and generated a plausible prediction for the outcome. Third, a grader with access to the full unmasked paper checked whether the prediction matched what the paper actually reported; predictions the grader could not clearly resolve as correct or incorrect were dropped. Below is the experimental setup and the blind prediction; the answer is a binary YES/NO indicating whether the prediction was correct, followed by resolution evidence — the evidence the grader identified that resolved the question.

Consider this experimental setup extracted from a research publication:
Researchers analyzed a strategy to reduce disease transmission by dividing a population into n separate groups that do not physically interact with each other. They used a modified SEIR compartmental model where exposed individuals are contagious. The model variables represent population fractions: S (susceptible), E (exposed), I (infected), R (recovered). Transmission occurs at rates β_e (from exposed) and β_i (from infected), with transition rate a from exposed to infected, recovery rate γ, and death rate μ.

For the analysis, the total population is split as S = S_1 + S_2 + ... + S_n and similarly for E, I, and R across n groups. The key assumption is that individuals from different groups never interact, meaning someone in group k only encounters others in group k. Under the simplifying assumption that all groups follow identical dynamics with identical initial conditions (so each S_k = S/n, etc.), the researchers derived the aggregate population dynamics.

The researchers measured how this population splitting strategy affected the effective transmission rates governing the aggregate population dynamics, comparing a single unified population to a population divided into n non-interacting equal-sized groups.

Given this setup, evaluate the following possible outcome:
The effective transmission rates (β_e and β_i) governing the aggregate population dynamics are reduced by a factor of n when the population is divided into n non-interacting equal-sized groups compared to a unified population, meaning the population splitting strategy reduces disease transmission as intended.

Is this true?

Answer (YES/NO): YES